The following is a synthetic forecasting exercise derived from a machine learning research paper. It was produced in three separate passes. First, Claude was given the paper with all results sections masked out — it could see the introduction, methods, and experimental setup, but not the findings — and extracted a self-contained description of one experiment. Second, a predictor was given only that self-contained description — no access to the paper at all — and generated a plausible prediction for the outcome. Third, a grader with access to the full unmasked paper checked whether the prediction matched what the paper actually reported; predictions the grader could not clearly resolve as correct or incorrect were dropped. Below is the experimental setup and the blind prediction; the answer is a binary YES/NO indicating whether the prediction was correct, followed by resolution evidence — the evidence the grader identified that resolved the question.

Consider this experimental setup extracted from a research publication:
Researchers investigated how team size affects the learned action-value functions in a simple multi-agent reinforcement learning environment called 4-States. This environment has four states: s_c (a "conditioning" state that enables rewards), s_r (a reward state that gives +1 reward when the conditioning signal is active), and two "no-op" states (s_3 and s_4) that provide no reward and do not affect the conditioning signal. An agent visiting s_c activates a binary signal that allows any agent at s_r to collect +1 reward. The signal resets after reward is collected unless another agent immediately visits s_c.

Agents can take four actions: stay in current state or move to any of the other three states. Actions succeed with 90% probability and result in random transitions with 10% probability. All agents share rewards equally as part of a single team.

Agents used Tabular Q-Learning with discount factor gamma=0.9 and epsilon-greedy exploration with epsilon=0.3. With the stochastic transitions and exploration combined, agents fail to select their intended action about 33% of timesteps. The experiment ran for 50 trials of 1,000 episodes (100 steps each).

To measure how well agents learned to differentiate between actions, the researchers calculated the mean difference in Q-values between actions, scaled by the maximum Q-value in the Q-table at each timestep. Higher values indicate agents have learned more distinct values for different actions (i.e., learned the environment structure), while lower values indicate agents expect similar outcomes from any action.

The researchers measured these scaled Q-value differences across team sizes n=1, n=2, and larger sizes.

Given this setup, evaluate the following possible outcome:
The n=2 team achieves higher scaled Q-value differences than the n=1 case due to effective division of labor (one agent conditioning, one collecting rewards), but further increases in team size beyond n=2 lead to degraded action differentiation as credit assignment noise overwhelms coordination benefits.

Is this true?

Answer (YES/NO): YES